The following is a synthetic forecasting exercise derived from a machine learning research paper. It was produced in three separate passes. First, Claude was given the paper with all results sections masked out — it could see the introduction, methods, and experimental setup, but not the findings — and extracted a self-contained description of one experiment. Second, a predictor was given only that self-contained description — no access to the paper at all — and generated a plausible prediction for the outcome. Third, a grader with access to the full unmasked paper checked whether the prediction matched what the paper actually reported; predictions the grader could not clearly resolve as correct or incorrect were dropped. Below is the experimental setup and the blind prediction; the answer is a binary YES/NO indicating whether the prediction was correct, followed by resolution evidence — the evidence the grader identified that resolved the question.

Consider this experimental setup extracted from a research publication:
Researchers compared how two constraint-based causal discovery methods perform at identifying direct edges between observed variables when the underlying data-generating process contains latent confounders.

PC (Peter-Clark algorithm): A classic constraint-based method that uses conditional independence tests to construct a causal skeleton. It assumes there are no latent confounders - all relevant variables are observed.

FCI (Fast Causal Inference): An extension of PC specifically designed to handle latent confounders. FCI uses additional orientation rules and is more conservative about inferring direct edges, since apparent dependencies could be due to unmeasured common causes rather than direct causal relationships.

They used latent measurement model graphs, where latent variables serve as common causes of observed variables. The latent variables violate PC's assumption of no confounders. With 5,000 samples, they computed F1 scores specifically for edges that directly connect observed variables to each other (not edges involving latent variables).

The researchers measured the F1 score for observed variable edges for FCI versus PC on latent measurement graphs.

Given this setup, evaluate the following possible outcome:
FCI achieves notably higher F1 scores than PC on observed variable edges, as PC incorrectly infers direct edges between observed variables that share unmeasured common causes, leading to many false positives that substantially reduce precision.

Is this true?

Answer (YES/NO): NO